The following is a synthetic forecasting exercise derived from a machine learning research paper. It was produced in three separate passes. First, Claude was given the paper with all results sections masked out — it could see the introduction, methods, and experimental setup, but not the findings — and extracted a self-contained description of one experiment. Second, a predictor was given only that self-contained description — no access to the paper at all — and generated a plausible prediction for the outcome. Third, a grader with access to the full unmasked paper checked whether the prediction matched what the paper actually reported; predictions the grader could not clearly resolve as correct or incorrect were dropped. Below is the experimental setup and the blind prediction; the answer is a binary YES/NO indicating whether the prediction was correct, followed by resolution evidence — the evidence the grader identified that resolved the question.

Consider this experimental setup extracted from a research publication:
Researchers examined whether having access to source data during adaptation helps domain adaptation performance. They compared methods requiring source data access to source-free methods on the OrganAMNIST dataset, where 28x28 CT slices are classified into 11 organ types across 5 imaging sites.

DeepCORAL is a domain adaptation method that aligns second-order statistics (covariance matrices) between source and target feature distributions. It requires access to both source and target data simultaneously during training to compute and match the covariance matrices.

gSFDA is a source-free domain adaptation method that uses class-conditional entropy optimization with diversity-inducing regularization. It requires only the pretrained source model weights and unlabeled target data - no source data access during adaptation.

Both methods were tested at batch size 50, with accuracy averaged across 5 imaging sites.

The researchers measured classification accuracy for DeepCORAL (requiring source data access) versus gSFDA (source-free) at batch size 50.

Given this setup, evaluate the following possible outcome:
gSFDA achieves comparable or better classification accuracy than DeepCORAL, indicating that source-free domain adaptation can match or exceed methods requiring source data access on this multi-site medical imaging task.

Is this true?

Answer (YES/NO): YES